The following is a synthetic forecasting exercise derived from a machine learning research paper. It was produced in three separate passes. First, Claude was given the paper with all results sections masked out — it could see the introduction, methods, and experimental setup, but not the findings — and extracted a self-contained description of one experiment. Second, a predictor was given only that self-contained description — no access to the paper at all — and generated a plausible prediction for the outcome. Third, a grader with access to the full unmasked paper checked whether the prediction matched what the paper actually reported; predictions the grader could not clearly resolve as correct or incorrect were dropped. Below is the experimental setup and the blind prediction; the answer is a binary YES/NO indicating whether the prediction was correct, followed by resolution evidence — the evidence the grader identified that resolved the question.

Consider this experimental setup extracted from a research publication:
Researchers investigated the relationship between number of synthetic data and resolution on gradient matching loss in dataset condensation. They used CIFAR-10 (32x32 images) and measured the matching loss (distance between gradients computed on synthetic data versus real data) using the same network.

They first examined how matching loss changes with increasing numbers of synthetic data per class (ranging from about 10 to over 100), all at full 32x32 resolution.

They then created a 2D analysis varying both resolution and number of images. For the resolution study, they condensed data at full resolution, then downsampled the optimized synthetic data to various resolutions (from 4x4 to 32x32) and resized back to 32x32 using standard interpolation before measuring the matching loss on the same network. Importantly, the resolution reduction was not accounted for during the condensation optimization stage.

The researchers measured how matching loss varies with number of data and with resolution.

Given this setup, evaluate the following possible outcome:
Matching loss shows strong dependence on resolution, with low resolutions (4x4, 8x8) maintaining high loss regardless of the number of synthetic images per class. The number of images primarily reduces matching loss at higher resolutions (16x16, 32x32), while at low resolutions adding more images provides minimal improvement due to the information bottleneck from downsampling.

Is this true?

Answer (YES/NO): NO